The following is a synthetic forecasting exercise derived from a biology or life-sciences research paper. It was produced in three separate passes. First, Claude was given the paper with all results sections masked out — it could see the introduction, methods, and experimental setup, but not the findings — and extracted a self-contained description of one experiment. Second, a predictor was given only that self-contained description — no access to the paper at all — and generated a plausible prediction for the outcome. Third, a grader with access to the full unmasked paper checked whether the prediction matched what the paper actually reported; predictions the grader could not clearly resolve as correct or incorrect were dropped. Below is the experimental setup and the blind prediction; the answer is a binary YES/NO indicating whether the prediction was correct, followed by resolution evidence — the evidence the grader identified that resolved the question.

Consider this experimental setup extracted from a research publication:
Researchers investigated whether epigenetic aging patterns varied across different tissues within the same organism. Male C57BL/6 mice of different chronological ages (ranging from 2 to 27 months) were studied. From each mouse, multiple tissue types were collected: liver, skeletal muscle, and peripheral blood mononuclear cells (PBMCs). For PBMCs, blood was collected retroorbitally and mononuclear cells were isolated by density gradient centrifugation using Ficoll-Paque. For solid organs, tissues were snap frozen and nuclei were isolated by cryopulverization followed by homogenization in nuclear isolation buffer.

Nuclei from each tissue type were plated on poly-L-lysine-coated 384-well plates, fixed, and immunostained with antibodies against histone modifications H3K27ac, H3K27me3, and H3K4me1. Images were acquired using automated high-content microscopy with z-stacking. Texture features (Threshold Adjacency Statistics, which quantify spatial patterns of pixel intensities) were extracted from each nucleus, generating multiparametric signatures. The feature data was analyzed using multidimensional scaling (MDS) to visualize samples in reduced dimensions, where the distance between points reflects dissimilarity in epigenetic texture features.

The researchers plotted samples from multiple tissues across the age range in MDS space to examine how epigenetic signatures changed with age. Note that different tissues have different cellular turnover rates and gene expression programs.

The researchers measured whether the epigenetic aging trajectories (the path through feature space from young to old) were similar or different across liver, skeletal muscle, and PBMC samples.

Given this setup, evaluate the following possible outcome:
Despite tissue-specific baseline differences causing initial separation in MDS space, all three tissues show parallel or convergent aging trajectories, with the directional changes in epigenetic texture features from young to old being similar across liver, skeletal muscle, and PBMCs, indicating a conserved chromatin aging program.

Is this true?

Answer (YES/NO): NO